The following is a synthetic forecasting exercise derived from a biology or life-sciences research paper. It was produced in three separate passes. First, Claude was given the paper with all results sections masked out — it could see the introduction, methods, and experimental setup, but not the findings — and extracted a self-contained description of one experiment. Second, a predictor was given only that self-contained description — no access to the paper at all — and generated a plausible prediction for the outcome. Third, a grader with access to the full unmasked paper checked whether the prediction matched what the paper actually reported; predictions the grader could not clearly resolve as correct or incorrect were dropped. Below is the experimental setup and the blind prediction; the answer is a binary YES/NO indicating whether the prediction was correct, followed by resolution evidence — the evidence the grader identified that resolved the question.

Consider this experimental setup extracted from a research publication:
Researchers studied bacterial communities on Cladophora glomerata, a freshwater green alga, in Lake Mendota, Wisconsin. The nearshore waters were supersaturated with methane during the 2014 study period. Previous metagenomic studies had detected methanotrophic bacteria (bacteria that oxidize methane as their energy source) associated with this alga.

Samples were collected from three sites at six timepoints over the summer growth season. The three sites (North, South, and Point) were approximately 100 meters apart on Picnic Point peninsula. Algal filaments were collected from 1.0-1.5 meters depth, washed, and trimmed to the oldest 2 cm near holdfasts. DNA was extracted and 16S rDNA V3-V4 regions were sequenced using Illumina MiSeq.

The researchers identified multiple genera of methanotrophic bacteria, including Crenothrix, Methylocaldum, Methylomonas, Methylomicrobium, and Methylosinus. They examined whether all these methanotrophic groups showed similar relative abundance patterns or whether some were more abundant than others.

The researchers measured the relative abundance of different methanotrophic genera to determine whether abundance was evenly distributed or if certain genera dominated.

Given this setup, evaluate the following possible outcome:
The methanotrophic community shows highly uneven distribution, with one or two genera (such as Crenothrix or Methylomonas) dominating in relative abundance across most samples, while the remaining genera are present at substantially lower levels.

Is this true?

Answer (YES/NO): YES